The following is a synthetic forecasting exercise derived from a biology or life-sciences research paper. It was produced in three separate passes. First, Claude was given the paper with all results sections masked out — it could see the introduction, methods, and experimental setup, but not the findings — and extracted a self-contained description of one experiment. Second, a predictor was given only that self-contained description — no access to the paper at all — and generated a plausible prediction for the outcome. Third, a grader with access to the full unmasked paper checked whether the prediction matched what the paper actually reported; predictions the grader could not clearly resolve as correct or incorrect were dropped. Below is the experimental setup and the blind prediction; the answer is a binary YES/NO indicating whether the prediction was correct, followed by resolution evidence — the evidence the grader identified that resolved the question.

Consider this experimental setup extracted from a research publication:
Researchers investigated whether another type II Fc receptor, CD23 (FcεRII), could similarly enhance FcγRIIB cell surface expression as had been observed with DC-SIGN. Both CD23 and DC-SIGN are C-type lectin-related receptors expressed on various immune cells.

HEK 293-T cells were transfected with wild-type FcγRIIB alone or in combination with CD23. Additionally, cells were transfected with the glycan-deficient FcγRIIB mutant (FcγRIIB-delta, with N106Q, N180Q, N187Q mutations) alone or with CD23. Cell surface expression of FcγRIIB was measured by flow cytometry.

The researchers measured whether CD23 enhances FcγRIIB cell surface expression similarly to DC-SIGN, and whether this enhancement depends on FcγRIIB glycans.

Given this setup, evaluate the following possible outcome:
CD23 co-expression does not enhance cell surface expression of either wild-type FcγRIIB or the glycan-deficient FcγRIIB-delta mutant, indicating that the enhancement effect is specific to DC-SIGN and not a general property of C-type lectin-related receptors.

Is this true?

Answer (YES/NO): NO